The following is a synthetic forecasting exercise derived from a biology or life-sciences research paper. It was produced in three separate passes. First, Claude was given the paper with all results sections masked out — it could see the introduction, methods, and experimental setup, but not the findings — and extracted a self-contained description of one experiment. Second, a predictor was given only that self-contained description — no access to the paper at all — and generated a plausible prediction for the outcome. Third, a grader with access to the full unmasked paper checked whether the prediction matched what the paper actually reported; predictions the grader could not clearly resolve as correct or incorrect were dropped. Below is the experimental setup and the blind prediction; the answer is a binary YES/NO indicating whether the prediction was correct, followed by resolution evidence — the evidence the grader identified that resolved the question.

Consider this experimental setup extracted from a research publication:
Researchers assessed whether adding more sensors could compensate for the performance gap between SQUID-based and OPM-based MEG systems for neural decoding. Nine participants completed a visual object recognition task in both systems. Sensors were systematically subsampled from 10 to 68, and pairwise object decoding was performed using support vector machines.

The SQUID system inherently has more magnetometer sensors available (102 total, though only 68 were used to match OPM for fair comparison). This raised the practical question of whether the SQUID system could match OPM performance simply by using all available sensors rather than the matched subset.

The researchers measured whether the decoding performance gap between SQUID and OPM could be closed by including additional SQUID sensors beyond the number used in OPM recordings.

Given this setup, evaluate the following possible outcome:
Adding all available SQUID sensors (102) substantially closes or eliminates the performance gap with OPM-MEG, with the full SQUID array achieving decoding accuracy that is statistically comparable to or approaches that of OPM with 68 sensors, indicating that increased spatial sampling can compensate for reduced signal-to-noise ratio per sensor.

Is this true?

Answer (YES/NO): NO